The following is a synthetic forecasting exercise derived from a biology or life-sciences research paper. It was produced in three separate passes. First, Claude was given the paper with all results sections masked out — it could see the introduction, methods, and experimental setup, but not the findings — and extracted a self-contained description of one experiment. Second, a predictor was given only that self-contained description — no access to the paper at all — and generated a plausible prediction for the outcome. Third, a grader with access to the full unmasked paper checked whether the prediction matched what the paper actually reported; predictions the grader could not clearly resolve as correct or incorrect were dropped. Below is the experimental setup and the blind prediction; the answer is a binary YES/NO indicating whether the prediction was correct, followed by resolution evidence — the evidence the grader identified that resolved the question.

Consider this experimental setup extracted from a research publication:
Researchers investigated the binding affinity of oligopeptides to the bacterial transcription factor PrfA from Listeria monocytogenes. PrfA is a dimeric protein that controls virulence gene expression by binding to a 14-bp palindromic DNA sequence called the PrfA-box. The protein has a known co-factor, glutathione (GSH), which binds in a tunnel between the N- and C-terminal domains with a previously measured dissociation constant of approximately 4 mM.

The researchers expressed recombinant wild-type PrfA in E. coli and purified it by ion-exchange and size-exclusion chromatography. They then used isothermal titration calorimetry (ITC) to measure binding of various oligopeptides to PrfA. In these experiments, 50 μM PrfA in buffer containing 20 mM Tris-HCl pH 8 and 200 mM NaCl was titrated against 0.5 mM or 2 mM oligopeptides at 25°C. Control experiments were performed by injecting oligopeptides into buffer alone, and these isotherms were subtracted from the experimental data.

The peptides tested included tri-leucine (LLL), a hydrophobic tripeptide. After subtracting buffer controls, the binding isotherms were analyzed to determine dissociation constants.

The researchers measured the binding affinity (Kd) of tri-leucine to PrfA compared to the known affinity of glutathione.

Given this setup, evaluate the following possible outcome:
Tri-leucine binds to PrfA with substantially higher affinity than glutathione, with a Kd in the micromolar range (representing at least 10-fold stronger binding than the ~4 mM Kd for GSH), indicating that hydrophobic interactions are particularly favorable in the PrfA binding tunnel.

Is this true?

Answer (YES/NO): YES